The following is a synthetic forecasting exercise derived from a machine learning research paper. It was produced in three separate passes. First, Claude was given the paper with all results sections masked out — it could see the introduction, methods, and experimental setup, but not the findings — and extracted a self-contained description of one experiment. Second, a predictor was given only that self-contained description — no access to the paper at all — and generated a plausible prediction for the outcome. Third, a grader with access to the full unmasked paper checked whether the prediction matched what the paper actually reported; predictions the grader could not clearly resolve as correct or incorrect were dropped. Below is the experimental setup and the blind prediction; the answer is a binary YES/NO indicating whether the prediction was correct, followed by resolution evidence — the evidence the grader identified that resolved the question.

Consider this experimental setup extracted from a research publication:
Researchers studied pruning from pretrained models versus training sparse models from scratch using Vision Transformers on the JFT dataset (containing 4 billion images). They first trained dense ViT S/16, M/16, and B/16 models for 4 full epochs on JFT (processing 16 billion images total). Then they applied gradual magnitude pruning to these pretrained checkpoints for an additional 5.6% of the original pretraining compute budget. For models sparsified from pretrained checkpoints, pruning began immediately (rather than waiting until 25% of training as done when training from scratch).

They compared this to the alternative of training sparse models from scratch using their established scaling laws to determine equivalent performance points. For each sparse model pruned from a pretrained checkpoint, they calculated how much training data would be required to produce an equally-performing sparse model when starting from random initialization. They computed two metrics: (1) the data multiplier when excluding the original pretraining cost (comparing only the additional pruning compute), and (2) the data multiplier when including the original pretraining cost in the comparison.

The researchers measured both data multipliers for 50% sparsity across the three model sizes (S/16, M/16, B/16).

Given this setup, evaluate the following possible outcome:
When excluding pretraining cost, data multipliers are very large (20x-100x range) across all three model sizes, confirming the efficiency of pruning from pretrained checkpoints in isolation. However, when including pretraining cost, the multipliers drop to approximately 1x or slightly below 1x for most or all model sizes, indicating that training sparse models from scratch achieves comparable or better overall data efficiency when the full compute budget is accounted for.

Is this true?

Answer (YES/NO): NO